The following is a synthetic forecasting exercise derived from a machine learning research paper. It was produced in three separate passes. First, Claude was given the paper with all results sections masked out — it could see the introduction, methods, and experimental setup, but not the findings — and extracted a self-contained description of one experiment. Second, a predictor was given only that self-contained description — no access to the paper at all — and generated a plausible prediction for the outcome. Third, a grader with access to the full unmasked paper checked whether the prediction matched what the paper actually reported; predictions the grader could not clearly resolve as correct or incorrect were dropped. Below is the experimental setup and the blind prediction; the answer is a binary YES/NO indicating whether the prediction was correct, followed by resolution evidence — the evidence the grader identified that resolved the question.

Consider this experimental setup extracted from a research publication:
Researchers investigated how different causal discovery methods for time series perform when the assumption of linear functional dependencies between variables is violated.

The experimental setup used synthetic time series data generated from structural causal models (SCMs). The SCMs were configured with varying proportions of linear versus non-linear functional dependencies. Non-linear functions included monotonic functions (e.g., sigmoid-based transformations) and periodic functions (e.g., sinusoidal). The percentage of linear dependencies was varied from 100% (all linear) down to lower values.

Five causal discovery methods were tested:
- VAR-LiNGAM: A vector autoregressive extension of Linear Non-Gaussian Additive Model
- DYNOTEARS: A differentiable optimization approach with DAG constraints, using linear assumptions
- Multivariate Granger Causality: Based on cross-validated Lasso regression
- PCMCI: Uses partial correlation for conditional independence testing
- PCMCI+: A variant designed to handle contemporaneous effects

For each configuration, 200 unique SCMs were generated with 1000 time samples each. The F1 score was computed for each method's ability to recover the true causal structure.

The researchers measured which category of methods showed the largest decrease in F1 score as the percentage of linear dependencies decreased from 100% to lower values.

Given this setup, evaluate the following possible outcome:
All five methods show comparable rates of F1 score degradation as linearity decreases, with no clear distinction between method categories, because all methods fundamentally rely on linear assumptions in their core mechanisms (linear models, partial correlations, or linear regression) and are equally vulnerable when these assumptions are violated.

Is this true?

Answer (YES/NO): NO